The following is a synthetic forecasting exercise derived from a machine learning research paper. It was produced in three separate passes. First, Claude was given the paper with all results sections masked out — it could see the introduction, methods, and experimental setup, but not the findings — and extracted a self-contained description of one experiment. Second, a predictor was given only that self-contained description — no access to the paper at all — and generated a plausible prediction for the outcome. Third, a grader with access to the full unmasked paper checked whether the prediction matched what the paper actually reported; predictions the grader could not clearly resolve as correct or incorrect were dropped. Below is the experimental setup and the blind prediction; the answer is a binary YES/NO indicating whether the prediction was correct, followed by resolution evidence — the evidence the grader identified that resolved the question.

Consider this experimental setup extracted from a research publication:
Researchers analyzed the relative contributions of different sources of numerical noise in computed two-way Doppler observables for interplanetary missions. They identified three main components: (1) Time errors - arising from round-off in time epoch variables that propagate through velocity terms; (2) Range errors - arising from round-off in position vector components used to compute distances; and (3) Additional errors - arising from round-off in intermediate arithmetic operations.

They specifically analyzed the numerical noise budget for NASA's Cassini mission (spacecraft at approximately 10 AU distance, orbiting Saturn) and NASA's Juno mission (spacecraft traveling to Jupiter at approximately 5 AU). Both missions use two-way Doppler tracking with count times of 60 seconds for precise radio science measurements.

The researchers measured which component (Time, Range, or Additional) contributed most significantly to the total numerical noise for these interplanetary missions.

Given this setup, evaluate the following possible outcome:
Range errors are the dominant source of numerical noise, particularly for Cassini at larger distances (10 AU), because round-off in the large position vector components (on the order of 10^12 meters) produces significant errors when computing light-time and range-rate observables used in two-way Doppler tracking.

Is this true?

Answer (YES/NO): NO